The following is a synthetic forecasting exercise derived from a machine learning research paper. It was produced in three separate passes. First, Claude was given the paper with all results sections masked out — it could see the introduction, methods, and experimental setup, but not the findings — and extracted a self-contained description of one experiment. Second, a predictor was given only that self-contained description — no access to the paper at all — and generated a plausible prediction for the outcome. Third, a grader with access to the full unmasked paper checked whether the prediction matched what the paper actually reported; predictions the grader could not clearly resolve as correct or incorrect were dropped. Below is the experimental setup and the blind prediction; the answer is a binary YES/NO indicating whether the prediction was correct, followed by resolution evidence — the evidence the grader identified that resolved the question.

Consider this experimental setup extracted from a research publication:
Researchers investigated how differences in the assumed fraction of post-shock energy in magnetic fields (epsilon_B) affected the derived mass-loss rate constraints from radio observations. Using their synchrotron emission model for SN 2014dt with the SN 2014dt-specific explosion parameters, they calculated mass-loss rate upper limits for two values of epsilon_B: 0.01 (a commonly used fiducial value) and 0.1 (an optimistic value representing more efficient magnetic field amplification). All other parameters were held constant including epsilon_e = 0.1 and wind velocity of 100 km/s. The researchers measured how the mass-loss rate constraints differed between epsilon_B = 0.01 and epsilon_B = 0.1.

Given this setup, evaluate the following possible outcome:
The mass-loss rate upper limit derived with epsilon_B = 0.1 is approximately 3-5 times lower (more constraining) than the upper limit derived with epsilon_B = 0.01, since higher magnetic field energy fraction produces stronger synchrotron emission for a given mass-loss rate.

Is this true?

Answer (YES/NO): YES